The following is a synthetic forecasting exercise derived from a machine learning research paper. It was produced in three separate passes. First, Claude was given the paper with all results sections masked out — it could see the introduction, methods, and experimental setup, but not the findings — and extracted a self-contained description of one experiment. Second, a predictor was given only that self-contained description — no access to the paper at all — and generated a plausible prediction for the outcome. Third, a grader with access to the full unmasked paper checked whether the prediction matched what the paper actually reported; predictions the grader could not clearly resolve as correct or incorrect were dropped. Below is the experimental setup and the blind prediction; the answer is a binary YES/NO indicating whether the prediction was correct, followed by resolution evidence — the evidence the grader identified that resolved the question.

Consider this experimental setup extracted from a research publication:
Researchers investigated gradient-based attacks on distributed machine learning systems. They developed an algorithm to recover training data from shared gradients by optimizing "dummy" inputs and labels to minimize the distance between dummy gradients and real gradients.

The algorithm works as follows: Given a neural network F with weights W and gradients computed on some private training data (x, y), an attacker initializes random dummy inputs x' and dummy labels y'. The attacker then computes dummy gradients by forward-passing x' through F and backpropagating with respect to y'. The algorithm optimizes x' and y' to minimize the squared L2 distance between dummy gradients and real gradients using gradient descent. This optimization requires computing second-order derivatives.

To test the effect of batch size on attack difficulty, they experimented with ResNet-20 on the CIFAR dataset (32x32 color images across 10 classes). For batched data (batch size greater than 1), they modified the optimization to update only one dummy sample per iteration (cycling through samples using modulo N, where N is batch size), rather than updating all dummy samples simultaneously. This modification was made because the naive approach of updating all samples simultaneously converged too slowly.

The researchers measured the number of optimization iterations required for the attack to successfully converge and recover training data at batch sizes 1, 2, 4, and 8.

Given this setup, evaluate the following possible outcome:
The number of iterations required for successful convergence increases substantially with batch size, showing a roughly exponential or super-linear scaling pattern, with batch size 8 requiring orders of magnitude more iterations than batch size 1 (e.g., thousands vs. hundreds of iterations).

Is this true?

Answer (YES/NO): NO